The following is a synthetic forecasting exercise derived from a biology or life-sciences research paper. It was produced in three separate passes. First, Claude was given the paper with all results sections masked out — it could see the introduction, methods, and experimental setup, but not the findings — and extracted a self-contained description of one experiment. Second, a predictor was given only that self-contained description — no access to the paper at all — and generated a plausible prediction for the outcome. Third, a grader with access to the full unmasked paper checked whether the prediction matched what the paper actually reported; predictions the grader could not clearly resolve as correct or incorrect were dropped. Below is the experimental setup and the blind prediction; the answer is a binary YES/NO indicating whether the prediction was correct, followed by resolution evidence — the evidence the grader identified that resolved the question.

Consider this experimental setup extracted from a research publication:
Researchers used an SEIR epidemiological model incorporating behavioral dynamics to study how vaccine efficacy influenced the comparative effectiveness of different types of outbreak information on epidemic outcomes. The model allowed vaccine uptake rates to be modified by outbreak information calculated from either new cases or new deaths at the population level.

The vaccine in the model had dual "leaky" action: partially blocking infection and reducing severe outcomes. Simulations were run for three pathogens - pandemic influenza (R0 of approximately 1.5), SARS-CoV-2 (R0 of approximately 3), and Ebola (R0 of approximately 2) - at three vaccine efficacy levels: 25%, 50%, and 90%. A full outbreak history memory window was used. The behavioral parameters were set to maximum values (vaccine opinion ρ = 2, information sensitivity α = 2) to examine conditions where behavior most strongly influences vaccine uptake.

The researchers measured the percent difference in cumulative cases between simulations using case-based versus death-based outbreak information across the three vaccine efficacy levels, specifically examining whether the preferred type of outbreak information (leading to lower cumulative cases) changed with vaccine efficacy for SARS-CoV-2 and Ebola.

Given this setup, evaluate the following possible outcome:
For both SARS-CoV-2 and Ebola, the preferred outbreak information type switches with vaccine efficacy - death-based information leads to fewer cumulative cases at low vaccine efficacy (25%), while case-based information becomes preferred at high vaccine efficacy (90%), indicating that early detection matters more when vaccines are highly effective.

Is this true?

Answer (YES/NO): NO